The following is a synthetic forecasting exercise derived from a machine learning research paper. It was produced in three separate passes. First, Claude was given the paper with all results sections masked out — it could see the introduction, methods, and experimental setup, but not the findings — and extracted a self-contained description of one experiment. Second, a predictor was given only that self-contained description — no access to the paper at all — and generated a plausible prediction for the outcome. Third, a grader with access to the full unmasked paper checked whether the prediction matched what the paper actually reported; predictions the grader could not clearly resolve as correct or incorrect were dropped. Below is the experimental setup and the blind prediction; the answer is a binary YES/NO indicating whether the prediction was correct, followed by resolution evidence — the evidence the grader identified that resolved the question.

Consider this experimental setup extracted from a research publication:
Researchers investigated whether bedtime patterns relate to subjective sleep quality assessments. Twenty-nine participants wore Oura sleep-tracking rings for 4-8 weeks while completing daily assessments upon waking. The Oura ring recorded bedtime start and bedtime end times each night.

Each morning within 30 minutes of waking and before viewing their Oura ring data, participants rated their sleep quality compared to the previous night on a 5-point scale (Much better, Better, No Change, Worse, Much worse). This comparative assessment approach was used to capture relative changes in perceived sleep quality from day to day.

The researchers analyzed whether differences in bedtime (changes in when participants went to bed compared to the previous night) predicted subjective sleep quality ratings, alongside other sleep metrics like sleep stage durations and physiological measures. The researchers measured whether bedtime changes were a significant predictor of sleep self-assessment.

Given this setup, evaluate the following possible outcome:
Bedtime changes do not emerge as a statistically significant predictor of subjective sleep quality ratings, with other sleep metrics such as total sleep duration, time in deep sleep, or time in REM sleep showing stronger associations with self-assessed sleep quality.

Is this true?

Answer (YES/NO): NO